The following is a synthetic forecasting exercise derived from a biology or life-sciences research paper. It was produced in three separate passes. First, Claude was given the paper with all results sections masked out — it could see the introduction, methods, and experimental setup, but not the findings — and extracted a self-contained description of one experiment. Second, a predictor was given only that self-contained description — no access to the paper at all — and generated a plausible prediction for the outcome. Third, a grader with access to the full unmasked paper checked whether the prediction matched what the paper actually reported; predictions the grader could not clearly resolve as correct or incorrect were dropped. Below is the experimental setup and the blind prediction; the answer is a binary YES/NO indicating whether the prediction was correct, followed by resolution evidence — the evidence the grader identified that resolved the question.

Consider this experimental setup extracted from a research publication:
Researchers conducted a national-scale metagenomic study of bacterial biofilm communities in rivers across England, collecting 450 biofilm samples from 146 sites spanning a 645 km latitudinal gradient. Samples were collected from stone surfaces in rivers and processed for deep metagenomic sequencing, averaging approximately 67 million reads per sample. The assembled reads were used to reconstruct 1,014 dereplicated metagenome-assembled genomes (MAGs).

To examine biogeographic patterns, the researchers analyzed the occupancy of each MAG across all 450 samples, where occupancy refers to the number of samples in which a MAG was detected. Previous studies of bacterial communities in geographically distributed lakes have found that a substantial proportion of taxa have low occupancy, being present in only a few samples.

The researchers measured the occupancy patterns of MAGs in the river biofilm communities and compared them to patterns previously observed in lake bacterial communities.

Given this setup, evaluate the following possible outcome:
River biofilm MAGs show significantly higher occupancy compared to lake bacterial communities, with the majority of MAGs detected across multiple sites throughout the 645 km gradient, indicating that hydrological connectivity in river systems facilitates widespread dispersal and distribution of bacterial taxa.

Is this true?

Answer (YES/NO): YES